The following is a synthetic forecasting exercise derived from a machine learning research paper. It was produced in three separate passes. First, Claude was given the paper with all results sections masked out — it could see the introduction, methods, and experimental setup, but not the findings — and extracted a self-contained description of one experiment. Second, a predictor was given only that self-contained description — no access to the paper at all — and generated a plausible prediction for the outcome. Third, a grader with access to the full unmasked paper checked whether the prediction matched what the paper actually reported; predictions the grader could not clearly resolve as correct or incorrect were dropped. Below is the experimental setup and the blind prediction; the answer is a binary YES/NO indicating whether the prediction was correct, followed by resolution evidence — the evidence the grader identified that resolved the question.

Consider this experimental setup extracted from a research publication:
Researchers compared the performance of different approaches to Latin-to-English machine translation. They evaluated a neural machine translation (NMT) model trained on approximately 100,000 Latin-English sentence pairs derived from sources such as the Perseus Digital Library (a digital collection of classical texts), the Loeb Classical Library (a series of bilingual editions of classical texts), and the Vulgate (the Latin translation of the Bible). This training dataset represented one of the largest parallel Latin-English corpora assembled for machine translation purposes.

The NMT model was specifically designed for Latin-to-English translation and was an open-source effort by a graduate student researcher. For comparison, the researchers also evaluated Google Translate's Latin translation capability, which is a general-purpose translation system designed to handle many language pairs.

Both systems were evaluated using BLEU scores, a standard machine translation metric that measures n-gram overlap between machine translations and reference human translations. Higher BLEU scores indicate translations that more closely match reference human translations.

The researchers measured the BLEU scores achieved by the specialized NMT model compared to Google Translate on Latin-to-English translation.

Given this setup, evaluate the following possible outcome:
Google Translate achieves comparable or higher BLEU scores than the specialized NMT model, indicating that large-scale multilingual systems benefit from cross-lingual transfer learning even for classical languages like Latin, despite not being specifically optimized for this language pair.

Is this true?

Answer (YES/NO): NO